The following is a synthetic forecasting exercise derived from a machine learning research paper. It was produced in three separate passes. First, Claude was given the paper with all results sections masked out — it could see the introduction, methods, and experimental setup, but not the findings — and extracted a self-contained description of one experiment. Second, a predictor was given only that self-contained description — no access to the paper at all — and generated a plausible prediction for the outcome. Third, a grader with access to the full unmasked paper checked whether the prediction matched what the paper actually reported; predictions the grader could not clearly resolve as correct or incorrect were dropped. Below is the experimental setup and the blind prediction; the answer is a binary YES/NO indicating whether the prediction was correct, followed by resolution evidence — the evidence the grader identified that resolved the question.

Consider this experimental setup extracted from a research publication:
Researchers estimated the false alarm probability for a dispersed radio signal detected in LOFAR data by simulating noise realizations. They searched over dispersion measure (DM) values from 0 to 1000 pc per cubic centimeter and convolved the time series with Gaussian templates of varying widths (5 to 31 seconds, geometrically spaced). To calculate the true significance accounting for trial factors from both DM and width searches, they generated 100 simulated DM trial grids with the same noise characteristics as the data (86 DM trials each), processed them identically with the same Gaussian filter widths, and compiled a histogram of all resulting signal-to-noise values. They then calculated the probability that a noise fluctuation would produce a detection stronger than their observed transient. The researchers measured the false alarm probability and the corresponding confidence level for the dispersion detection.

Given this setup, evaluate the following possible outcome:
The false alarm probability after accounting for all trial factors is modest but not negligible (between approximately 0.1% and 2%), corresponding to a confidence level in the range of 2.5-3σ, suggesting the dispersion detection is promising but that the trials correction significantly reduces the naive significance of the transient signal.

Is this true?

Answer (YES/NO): NO